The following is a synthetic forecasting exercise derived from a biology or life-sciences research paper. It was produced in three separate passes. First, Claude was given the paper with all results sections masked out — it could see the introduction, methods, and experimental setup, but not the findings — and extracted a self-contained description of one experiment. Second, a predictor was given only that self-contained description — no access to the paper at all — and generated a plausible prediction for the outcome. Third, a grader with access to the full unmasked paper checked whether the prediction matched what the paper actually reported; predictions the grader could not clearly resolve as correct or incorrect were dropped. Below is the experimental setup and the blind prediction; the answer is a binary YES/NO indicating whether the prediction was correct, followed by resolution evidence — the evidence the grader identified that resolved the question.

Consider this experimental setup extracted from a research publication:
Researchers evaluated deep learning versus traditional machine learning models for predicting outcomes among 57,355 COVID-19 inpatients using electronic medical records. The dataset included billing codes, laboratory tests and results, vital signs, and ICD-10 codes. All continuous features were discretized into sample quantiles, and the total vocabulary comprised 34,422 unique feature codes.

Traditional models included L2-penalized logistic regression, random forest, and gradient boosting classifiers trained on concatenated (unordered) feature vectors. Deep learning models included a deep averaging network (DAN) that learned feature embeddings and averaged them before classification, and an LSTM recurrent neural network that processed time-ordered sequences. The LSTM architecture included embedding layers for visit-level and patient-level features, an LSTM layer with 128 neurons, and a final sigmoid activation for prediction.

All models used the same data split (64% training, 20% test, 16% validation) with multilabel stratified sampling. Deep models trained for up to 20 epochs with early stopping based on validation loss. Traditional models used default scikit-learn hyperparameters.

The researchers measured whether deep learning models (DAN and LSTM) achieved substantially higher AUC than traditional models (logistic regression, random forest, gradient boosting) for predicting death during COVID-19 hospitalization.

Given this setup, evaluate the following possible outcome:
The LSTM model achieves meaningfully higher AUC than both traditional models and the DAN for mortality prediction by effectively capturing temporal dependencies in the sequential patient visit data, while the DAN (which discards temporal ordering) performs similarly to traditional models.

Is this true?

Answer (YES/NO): NO